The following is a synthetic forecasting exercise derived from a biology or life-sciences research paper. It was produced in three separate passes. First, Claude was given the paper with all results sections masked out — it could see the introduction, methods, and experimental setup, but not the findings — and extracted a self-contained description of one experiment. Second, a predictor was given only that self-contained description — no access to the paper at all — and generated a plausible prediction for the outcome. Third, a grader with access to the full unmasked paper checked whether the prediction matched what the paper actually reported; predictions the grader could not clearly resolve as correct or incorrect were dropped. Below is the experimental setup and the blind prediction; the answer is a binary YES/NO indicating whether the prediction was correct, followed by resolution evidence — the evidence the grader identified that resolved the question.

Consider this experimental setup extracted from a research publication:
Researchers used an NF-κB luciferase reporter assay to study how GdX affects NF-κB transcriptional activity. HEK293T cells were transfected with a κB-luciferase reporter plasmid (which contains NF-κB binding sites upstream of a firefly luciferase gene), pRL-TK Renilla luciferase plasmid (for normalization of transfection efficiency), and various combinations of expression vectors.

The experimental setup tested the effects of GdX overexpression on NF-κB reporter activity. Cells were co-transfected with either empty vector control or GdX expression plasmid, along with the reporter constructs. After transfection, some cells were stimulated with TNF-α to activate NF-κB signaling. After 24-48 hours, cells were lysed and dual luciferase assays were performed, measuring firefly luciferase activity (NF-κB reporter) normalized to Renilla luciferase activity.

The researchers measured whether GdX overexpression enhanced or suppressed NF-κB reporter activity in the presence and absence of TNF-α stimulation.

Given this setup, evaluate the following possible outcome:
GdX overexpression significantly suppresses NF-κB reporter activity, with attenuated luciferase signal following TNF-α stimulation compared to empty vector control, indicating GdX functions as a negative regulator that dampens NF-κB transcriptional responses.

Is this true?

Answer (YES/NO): NO